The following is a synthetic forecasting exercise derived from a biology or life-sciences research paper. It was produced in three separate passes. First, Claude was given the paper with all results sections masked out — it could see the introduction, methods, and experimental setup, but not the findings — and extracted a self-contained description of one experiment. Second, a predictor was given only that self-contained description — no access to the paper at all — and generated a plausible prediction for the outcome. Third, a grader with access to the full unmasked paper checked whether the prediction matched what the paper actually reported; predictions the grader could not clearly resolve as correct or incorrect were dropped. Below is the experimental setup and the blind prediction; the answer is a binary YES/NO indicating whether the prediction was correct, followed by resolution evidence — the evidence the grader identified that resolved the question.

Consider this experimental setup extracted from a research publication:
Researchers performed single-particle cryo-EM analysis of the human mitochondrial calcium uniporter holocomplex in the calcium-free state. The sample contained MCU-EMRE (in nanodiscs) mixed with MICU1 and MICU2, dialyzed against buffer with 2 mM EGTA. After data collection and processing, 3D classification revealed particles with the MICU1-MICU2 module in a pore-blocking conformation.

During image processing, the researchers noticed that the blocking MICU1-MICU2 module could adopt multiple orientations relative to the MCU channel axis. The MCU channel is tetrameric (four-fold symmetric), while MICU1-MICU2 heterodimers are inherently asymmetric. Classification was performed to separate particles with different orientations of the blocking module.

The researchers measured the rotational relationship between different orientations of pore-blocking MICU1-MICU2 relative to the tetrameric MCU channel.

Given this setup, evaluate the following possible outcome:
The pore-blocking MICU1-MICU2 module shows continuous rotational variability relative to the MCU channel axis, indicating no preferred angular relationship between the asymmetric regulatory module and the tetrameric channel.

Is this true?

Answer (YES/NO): NO